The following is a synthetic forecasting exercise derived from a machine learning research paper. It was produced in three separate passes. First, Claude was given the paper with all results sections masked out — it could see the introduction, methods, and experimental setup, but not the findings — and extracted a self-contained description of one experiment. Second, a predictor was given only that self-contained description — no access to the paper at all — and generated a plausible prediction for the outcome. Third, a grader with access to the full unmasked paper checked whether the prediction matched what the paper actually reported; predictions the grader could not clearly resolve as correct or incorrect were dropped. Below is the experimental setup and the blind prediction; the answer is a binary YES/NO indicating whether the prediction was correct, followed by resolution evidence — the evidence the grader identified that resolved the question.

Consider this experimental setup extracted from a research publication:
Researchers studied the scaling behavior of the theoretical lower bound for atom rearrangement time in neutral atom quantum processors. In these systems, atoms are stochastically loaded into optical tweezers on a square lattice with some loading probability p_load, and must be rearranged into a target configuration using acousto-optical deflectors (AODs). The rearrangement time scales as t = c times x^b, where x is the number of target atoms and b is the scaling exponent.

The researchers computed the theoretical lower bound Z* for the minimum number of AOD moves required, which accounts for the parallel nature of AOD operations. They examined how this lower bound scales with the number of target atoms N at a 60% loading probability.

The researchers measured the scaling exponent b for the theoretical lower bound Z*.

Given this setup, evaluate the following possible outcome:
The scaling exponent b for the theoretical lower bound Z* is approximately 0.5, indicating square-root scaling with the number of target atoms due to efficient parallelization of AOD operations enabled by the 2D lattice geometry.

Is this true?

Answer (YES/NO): YES